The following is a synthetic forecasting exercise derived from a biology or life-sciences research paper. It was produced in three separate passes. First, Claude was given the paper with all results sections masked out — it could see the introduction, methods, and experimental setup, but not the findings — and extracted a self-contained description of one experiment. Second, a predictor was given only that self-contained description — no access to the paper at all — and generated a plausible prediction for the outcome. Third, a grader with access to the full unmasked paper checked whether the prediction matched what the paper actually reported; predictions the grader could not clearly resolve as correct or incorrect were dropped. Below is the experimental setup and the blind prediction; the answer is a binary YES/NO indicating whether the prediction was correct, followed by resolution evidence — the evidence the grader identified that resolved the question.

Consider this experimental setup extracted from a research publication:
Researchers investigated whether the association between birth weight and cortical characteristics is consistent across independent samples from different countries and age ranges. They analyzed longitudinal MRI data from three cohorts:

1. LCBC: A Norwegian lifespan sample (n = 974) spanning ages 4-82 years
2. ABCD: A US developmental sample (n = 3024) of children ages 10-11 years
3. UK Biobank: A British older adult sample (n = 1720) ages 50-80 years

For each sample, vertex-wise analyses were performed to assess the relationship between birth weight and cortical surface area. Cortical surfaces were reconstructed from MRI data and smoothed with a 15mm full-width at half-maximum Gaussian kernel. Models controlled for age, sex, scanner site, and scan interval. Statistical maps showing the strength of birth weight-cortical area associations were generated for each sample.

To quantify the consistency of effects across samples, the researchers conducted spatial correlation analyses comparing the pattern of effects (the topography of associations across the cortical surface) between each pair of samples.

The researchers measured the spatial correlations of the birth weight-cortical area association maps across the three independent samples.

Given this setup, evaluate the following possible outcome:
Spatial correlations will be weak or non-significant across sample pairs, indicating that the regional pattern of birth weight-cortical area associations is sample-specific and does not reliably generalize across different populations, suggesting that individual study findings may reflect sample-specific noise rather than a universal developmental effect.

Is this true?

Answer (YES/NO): NO